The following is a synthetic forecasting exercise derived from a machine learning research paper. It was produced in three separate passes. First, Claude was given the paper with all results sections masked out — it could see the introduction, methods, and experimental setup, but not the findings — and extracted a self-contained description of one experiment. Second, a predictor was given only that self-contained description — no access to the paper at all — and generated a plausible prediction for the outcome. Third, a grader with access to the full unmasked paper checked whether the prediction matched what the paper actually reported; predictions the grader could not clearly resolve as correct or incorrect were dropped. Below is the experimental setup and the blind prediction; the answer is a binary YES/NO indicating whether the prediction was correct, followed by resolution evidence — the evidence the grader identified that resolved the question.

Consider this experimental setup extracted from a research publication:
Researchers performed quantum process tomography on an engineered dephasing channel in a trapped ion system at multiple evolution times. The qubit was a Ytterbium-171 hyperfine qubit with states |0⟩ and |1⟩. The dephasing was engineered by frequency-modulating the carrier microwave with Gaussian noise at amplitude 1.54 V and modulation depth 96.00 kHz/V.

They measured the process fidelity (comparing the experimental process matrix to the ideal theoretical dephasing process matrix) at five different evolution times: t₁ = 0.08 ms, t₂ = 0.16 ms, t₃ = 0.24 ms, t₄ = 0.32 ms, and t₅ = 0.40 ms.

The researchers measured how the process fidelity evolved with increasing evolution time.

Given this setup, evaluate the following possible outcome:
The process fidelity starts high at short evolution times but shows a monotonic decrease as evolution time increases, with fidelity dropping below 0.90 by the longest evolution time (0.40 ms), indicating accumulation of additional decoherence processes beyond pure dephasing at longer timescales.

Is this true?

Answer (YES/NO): NO